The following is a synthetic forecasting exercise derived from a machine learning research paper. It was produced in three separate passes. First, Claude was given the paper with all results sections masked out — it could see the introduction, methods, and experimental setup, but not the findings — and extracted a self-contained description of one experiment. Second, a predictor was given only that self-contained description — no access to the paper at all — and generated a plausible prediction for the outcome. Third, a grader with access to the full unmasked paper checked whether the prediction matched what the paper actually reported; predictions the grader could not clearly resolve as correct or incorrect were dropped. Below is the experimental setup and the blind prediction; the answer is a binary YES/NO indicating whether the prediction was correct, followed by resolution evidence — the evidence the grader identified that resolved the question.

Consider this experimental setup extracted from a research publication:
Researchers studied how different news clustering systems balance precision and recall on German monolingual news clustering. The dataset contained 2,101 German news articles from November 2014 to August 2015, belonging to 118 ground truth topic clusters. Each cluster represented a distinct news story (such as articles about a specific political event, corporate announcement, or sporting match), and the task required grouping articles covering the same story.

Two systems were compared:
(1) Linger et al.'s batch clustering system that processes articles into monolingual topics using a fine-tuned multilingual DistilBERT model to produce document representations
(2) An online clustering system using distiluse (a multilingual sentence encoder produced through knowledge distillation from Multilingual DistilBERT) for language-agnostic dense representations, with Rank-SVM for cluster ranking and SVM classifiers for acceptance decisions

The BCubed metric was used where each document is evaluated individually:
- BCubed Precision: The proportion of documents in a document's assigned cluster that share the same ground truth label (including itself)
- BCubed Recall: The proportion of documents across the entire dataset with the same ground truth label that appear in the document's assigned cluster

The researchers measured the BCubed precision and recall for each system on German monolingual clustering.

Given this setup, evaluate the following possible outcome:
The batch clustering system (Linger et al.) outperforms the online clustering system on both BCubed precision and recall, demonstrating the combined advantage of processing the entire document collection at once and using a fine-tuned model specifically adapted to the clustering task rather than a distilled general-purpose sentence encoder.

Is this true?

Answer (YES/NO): NO